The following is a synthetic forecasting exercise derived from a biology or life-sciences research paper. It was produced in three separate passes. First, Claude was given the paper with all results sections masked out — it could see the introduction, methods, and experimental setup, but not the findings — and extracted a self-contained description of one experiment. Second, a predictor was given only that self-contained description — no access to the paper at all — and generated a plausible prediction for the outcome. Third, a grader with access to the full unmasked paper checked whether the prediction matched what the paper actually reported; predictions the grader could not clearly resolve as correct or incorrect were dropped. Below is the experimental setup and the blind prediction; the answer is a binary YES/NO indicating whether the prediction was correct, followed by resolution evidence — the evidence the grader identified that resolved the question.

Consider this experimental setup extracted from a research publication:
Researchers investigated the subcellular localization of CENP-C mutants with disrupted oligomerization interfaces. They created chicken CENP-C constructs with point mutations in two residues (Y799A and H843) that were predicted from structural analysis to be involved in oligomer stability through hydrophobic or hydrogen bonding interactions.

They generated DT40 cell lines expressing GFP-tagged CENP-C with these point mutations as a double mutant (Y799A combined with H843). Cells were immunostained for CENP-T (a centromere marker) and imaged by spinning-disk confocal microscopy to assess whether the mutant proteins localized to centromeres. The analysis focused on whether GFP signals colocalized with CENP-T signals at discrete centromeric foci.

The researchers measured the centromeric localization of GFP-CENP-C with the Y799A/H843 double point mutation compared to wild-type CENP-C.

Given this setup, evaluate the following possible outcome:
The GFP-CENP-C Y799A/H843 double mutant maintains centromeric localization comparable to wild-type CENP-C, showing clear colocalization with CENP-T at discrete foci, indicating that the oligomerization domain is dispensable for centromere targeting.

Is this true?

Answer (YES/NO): YES